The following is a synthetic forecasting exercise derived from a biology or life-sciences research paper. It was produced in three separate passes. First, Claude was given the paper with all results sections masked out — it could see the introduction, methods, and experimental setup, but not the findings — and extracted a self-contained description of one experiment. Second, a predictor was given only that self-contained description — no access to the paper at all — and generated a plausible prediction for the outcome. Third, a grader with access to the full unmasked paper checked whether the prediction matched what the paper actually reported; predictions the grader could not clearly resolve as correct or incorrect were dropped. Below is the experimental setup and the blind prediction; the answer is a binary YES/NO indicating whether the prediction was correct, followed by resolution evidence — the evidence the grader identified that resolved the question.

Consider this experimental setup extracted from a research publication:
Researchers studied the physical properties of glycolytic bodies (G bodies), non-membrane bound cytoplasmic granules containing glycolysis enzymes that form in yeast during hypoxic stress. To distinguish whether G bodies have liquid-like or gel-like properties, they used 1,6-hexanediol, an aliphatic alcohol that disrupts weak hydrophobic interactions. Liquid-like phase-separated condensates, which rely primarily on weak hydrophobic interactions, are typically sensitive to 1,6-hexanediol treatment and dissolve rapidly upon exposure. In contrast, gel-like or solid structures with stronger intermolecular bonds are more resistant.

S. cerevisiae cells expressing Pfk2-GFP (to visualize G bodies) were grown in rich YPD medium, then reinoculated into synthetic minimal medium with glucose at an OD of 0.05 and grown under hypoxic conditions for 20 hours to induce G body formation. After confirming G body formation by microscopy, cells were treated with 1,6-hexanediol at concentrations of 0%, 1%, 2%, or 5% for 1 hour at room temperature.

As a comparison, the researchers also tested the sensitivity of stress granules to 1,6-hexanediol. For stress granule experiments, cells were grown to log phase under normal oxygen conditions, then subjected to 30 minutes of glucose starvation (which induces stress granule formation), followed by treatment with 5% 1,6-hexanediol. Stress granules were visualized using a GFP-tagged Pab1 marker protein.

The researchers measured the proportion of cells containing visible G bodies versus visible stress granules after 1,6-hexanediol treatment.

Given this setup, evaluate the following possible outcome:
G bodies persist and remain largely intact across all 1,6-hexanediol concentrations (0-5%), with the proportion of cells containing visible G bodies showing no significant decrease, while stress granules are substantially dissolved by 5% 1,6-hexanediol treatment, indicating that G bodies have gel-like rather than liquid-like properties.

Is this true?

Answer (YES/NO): NO